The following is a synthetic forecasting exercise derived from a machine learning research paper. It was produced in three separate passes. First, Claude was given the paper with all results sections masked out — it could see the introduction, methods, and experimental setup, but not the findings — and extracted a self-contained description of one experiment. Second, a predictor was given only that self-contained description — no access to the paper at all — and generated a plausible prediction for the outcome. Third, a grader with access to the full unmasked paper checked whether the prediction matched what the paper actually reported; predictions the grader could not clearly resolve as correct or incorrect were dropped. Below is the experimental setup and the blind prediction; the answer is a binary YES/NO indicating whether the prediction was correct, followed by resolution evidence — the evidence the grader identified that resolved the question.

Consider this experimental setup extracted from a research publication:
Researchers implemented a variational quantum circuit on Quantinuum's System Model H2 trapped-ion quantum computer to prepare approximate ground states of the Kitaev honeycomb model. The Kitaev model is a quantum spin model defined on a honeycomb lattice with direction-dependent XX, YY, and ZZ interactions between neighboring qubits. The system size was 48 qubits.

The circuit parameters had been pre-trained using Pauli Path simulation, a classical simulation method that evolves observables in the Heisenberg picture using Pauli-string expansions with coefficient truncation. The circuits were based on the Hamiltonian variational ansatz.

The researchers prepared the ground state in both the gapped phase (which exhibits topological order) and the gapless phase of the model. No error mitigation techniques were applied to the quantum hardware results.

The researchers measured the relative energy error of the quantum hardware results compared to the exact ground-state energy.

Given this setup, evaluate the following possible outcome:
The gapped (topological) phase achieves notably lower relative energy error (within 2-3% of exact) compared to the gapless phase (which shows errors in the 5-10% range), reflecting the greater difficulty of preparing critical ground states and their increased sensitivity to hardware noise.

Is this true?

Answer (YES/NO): NO